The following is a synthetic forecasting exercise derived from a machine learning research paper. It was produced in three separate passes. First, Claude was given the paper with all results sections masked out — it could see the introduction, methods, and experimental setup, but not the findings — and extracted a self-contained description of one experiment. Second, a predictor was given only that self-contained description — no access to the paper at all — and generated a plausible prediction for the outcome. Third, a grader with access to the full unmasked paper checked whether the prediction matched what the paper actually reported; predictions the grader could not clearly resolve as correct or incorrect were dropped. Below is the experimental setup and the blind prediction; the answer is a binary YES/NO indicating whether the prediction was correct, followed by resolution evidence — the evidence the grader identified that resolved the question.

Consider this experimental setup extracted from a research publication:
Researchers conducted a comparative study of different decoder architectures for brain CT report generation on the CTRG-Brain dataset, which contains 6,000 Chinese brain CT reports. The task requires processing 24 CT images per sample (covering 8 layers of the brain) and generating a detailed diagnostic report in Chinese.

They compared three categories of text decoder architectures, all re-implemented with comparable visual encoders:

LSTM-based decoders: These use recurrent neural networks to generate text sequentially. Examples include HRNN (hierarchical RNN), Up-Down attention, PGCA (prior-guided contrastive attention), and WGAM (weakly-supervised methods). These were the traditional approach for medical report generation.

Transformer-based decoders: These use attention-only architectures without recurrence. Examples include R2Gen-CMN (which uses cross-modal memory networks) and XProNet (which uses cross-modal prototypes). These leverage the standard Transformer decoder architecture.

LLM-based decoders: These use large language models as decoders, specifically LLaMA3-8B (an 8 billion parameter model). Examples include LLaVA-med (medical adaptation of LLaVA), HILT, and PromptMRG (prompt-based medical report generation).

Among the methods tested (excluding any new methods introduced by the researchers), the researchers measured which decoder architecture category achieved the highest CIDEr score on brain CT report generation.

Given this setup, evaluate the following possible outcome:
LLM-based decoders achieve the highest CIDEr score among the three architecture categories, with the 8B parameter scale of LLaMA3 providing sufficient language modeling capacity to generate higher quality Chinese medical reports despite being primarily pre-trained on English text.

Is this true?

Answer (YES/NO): NO